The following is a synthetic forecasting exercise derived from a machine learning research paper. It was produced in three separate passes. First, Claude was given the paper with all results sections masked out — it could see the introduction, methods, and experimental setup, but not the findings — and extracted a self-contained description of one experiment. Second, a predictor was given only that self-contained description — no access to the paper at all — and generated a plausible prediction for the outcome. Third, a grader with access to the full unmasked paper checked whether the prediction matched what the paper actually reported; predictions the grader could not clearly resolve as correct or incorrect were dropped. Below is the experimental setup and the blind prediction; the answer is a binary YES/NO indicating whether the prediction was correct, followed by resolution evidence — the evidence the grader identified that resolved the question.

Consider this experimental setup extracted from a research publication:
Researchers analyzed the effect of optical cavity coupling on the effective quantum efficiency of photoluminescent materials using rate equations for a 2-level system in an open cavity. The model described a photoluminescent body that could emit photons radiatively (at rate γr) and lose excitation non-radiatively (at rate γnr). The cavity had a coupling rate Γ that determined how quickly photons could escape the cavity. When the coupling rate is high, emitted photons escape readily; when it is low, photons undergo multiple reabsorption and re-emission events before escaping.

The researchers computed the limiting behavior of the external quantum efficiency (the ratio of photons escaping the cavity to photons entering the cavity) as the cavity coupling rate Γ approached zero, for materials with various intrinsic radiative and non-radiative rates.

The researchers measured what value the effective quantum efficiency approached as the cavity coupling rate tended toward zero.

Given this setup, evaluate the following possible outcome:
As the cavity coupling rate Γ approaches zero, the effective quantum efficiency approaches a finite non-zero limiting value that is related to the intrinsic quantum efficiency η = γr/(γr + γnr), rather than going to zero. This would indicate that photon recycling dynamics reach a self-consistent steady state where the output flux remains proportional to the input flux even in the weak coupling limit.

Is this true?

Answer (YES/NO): NO